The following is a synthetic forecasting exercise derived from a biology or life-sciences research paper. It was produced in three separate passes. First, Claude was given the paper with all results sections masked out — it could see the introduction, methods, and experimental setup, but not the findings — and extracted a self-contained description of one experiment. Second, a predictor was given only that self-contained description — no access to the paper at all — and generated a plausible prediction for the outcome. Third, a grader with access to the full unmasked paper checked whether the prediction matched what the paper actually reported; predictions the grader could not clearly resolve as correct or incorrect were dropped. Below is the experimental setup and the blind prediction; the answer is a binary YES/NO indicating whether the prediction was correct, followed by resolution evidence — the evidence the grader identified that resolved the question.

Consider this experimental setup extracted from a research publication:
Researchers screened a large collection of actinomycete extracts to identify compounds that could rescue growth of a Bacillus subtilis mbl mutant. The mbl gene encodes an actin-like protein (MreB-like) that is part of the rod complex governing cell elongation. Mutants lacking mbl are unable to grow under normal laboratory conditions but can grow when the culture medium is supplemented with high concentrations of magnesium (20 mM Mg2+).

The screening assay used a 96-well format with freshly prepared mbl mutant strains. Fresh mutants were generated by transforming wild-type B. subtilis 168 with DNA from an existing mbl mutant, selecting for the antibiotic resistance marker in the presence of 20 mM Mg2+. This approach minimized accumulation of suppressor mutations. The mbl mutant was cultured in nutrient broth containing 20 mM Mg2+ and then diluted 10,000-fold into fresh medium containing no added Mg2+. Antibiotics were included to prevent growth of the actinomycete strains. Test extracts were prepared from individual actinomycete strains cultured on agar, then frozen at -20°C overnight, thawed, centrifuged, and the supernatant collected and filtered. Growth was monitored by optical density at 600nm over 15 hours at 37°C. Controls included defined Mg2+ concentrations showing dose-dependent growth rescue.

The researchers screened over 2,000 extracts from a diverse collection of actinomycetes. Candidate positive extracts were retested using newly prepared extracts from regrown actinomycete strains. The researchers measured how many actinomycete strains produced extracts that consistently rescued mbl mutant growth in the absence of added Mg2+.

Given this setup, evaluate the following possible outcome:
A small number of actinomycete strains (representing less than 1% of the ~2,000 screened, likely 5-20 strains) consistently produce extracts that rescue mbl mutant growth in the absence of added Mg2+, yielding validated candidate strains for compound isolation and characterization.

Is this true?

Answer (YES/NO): YES